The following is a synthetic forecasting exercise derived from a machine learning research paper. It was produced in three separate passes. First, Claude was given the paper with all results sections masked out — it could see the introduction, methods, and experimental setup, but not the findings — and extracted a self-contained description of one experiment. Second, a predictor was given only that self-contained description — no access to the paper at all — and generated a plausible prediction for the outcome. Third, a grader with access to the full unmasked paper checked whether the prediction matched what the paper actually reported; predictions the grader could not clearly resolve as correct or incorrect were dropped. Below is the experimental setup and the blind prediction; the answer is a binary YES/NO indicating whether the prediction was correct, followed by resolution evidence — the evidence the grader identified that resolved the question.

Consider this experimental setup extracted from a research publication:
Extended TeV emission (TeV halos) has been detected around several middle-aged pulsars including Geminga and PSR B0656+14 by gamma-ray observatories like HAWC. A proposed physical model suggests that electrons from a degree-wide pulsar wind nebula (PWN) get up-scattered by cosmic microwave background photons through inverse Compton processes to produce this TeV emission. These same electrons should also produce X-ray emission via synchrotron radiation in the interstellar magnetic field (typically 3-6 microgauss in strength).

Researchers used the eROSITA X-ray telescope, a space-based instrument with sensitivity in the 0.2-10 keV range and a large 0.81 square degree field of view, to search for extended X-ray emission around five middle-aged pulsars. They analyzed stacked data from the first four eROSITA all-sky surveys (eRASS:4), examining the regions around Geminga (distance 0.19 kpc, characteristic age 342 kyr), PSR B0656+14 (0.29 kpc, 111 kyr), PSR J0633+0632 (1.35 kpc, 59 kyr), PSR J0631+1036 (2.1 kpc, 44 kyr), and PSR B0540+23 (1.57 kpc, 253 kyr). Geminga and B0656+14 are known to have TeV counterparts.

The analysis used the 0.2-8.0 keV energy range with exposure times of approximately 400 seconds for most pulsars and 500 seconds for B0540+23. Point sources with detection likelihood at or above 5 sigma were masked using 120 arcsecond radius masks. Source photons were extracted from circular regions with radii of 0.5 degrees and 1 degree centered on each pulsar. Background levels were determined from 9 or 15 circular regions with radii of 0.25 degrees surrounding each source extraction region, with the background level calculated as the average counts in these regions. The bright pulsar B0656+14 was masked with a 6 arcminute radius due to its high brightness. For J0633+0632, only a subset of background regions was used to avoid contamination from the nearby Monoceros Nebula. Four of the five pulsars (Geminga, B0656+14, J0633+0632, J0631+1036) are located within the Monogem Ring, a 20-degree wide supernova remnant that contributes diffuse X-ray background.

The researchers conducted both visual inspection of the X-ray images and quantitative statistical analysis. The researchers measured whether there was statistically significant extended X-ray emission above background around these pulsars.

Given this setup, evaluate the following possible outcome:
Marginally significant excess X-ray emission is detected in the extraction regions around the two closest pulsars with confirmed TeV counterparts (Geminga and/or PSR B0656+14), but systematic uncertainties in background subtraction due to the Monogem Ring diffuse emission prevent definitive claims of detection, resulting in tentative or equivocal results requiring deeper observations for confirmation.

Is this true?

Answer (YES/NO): NO